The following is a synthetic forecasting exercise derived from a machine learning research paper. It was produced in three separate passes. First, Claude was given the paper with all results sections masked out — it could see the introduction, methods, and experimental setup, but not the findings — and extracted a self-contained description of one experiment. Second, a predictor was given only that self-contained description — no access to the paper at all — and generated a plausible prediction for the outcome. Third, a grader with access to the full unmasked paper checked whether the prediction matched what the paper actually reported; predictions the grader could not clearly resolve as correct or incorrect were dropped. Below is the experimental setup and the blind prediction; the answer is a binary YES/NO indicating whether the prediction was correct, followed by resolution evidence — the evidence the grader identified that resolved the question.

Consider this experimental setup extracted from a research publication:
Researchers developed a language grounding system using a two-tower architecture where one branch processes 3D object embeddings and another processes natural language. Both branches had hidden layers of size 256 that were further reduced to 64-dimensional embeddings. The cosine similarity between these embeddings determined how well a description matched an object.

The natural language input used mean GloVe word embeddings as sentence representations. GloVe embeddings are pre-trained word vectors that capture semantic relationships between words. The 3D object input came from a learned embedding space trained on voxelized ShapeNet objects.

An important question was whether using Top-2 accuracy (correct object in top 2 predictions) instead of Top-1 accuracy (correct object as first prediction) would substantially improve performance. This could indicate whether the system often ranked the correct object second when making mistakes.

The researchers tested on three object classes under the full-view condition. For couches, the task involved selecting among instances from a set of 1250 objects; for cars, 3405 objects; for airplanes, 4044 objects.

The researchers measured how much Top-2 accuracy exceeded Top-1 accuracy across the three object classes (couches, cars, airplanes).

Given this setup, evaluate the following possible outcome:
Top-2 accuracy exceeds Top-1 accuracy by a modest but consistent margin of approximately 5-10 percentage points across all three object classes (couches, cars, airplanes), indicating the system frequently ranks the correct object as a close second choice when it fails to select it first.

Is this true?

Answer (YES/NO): NO